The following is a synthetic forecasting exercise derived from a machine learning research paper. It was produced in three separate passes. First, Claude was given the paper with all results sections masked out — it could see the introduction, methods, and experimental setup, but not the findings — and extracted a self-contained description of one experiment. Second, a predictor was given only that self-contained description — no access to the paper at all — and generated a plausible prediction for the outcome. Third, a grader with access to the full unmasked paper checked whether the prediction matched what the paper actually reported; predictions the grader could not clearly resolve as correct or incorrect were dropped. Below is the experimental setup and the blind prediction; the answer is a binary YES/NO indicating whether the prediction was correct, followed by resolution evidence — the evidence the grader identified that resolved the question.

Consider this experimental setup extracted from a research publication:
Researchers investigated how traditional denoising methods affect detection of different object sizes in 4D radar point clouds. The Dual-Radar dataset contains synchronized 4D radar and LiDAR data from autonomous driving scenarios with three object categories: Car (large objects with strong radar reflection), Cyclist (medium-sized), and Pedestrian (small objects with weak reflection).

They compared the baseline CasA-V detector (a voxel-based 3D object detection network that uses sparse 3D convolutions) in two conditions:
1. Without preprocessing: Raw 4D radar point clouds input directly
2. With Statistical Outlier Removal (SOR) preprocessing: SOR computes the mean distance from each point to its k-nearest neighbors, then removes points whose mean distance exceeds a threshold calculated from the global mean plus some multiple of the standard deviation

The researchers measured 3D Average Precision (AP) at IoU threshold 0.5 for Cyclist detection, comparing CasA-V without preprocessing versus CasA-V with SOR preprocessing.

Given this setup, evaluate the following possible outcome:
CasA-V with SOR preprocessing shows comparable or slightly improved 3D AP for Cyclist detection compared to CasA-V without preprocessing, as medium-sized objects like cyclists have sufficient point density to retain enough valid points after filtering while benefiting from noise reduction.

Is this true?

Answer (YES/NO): NO